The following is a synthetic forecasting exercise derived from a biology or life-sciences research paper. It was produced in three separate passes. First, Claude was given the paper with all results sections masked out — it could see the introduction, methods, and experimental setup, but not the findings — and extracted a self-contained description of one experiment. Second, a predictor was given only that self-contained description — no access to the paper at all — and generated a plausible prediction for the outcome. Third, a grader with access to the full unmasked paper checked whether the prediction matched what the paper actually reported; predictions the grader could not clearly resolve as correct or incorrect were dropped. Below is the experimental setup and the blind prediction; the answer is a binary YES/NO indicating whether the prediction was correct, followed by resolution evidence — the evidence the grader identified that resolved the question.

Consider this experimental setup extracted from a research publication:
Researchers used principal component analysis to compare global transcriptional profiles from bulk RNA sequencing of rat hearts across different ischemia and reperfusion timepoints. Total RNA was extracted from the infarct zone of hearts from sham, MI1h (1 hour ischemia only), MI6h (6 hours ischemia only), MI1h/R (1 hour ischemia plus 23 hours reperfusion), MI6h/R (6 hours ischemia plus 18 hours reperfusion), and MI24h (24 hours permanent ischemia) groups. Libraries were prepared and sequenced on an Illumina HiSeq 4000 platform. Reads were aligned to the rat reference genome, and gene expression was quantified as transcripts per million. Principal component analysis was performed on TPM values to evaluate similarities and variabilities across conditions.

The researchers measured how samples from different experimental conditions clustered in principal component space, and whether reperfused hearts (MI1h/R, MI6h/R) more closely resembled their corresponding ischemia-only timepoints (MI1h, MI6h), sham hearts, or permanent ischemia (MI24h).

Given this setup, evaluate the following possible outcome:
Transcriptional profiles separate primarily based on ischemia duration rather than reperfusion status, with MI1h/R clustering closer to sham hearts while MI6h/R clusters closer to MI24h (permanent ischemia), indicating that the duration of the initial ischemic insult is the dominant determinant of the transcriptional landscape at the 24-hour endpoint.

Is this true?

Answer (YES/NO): YES